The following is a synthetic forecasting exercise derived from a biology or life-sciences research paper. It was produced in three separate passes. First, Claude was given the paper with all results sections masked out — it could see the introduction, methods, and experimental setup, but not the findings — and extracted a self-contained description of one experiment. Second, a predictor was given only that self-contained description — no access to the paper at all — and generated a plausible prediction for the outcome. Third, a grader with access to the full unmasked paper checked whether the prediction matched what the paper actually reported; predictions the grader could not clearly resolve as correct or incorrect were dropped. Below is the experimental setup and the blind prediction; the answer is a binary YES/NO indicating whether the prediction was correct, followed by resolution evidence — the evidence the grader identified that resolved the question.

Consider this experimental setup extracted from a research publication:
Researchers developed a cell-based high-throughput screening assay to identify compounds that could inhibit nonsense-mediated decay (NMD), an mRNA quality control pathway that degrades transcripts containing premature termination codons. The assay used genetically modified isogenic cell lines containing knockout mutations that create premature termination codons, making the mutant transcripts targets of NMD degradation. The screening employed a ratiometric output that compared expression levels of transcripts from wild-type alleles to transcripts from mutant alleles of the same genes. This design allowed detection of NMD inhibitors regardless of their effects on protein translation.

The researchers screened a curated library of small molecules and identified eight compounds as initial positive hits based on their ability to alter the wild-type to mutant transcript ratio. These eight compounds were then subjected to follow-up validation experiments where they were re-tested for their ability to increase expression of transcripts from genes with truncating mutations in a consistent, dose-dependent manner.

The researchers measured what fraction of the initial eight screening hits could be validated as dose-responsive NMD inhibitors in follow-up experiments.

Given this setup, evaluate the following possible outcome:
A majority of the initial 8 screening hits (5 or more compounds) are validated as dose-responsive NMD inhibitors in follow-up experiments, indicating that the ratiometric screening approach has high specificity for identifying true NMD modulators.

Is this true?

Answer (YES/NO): NO